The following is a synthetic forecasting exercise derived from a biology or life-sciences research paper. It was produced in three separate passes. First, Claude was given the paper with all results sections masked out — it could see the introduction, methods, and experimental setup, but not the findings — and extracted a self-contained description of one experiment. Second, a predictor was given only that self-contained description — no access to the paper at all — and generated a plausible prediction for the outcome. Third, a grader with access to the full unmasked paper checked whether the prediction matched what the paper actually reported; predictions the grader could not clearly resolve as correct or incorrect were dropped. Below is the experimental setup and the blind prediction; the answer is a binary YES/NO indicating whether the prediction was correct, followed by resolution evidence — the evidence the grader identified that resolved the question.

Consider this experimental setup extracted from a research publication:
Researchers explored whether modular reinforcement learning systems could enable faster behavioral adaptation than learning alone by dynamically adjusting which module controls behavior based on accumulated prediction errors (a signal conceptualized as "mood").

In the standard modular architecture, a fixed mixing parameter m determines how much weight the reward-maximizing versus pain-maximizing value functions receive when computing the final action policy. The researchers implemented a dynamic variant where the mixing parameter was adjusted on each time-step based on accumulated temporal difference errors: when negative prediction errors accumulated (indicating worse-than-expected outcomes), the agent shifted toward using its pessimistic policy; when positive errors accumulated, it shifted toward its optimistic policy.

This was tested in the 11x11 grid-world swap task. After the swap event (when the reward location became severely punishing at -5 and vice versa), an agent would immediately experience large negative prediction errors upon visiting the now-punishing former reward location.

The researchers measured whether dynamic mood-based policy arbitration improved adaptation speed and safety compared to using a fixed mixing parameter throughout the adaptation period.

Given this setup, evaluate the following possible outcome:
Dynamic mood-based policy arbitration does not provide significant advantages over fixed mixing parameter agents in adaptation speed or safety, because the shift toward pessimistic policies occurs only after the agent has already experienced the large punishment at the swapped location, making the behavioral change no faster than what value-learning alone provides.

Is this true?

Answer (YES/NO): NO